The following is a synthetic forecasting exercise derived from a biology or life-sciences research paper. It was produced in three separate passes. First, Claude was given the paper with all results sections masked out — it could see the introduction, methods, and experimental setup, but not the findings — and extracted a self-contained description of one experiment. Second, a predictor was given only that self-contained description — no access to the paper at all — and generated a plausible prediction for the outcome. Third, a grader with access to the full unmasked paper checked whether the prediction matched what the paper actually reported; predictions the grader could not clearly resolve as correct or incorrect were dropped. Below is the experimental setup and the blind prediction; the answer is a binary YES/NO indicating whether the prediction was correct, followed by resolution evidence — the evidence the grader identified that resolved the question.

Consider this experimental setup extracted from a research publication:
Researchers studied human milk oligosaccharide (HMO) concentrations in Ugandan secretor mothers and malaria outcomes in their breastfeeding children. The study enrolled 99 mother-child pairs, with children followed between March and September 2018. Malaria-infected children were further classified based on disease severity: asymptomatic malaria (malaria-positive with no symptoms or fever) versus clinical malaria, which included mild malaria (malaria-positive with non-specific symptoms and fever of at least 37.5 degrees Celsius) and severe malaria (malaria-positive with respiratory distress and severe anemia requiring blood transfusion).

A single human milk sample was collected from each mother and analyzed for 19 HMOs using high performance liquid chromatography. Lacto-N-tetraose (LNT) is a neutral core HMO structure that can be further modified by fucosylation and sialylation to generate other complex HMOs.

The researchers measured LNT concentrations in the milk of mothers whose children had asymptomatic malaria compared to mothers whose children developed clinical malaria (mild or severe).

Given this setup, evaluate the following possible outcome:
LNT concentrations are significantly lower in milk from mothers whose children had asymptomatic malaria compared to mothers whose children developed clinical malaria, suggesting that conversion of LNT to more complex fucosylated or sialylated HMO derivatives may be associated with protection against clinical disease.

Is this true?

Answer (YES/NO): NO